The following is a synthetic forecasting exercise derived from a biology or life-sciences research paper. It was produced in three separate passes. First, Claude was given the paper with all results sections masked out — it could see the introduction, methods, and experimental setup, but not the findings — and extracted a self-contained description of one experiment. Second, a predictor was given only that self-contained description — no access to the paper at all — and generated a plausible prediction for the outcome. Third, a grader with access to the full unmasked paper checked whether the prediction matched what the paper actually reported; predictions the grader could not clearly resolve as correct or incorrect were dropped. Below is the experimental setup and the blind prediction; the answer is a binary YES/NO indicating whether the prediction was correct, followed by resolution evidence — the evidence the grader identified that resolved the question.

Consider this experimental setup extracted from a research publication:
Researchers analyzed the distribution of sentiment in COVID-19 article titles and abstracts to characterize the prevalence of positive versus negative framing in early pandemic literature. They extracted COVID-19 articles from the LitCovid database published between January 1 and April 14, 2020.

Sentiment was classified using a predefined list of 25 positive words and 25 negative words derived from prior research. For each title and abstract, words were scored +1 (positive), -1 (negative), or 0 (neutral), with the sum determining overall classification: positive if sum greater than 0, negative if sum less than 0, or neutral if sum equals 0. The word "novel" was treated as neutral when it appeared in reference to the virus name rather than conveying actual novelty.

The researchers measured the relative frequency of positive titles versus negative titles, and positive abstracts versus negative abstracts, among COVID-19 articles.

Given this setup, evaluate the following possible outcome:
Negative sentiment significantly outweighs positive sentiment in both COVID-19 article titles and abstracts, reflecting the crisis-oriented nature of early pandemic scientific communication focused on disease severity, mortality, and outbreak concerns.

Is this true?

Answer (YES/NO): NO